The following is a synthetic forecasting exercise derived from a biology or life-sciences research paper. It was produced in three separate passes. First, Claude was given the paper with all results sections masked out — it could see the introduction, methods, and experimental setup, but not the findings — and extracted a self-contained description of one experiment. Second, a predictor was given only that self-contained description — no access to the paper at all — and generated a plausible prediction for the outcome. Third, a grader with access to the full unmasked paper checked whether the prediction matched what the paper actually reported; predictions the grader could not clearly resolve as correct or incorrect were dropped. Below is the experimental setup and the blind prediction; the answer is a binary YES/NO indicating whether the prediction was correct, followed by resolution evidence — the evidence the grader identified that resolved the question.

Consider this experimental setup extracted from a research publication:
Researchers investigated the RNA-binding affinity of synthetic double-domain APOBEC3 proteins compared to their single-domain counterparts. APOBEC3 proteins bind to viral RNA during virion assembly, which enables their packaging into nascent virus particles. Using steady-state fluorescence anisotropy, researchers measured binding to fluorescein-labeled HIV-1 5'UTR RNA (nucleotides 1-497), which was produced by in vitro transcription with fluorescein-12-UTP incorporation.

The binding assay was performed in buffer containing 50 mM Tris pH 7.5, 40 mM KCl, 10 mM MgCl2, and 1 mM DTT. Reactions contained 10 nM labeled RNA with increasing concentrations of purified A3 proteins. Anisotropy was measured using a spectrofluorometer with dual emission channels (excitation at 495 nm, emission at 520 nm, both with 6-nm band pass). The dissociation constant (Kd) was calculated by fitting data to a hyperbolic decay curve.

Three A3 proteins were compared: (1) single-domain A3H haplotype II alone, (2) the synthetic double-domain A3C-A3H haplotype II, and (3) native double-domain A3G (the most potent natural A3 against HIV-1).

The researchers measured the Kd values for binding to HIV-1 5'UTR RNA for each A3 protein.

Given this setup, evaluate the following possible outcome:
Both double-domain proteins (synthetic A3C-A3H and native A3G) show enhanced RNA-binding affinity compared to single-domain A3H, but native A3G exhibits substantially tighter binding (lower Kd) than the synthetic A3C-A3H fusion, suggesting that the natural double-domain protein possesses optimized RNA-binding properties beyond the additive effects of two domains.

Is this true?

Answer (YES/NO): NO